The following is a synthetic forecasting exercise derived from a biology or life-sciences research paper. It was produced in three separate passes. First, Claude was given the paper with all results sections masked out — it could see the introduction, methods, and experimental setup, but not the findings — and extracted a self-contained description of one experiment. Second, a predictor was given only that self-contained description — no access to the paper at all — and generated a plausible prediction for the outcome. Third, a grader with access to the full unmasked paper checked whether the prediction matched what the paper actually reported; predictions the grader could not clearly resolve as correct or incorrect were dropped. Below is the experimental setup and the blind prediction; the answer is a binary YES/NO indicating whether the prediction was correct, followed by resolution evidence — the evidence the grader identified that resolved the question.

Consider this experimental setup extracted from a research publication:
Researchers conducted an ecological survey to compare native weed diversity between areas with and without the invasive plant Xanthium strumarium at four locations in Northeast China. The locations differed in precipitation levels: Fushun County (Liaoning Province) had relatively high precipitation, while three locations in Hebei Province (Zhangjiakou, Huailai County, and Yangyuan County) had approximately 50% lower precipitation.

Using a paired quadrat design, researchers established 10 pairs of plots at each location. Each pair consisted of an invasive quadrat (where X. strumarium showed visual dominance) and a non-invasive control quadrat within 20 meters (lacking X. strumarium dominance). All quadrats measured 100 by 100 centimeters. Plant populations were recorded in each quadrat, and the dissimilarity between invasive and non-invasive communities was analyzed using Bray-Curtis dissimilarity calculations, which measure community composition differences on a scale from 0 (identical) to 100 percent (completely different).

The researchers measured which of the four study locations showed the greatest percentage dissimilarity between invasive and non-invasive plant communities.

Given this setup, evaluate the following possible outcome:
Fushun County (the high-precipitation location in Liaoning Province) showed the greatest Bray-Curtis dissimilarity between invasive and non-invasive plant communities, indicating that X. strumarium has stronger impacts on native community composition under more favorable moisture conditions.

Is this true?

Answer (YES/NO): NO